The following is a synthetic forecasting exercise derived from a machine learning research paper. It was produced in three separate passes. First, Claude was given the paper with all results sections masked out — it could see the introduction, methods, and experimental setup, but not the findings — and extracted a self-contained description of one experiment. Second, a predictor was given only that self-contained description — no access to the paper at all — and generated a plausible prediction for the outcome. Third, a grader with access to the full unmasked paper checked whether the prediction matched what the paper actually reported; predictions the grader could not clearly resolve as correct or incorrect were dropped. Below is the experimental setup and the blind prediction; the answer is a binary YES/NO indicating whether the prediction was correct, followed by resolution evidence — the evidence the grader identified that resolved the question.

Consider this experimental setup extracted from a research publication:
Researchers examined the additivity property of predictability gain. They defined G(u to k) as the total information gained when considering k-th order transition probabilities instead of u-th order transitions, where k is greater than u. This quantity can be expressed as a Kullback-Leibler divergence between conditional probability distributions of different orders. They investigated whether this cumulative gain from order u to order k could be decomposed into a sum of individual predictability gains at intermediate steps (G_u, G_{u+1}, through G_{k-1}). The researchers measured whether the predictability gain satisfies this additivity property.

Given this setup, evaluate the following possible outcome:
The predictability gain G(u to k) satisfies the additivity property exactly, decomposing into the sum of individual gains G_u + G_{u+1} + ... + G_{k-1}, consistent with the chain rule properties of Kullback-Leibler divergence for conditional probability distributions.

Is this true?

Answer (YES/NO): YES